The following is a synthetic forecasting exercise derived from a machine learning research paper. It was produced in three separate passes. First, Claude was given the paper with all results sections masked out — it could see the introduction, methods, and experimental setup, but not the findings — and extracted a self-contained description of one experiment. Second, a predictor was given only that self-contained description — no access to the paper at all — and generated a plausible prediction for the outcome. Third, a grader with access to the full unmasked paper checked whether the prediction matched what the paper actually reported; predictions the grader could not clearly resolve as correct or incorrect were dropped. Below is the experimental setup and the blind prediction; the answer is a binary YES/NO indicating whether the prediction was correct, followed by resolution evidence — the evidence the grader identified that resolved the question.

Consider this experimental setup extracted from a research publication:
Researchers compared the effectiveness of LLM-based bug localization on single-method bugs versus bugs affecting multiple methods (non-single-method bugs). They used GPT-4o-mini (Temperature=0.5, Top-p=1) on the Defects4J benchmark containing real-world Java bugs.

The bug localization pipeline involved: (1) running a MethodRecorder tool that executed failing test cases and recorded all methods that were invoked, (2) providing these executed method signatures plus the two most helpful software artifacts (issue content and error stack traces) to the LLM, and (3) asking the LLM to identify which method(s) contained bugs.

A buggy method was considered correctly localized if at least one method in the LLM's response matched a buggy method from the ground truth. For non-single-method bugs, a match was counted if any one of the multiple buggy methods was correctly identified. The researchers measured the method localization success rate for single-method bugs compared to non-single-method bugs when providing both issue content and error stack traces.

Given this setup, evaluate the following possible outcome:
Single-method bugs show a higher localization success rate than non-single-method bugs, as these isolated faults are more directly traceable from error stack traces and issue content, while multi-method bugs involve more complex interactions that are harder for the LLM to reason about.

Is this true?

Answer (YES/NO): YES